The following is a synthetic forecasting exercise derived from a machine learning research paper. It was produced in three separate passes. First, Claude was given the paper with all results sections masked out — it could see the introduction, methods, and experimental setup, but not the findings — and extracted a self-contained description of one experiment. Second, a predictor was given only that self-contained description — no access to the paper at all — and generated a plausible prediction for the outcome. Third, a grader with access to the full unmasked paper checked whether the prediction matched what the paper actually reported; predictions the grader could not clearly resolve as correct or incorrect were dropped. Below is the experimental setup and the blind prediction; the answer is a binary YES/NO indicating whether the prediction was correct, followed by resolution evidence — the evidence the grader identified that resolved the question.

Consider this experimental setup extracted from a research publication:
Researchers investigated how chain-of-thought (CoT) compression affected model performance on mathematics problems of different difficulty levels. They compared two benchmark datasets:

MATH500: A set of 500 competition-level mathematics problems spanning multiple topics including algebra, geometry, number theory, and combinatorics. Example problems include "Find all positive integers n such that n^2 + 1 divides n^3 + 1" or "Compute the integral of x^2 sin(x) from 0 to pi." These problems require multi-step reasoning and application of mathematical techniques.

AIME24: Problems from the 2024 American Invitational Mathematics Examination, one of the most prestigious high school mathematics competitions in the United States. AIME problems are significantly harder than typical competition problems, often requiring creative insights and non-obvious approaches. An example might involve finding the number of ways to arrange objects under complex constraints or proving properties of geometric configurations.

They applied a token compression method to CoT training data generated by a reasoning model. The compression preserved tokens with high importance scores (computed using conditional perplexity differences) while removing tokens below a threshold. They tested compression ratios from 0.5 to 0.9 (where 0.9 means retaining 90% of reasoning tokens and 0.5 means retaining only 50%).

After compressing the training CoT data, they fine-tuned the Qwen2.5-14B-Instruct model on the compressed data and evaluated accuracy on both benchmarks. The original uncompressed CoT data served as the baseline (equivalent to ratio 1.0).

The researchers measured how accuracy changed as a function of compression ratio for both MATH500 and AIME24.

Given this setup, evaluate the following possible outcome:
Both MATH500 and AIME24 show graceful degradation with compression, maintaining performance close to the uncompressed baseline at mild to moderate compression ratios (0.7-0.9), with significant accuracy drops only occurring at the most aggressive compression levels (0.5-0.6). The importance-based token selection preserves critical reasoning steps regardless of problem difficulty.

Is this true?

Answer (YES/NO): NO